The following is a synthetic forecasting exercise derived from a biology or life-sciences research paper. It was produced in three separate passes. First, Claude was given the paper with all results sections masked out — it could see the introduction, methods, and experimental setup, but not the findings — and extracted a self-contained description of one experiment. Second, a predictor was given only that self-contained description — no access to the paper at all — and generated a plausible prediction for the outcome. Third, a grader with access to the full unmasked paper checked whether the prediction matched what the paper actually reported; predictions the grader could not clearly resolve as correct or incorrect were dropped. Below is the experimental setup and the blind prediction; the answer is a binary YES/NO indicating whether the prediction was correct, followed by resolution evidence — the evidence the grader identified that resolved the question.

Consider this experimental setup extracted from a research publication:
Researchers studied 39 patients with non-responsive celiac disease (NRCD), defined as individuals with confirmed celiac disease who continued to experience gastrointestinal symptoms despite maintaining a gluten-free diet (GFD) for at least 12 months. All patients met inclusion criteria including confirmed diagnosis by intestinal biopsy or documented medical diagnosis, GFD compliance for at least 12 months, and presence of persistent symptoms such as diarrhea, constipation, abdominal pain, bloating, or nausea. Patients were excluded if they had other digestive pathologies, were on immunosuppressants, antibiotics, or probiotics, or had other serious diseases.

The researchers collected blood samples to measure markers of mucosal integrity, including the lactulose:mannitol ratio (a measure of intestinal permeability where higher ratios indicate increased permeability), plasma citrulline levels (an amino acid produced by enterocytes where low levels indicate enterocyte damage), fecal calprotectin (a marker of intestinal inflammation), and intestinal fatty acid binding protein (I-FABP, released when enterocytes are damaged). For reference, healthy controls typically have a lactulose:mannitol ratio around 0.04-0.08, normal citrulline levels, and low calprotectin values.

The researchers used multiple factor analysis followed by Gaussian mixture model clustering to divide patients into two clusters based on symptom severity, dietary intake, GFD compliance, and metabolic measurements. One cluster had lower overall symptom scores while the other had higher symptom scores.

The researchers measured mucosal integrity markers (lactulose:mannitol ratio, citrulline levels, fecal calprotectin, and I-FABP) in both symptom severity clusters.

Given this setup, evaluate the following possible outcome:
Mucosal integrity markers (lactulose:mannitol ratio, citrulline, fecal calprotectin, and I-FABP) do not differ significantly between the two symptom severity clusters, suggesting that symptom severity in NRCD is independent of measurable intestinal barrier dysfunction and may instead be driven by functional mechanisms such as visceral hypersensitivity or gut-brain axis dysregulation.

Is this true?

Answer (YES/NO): YES